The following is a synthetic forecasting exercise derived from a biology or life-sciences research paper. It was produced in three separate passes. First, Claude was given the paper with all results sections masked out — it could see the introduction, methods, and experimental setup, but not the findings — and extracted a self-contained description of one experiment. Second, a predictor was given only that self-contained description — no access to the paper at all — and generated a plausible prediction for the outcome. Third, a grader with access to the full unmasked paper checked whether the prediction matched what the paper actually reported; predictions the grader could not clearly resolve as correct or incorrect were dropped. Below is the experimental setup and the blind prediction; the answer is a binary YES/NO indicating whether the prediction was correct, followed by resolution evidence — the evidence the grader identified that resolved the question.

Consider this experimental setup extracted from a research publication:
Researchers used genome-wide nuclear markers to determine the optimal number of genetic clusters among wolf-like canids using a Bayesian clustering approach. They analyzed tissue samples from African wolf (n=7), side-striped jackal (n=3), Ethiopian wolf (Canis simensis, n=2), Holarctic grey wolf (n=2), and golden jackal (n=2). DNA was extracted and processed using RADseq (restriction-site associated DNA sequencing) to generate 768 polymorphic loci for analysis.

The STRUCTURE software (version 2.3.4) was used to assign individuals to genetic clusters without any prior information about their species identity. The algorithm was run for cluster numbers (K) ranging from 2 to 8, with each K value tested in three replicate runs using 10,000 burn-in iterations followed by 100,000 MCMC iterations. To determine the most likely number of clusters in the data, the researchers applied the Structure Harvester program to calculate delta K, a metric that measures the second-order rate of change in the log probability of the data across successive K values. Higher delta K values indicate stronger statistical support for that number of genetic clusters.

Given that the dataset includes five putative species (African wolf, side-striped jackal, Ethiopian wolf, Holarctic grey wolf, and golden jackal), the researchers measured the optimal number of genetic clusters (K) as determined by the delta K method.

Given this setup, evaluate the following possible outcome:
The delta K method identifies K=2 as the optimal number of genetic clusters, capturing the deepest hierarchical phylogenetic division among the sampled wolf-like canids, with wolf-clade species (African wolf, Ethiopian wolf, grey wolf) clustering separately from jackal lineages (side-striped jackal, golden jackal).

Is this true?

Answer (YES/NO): NO